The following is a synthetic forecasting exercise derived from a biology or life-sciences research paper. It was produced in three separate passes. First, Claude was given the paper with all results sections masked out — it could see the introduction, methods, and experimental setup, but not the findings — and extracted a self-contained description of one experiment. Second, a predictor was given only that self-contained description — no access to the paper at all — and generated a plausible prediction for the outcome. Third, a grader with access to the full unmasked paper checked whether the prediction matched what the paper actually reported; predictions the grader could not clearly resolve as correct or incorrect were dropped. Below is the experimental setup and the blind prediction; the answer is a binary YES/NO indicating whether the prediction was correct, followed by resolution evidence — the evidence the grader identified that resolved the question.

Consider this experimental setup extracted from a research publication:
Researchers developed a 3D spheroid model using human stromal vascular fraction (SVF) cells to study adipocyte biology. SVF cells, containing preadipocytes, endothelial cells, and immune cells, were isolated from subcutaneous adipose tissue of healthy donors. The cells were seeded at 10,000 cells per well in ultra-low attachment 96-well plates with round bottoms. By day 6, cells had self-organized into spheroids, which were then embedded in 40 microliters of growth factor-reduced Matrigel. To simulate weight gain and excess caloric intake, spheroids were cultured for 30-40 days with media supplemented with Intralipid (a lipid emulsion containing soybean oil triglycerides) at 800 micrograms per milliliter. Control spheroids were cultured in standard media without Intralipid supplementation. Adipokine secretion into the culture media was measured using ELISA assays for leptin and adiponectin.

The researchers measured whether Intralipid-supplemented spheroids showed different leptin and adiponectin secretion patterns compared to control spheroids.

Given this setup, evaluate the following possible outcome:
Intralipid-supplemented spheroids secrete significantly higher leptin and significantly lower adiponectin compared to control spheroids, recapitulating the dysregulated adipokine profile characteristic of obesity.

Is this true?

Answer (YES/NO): NO